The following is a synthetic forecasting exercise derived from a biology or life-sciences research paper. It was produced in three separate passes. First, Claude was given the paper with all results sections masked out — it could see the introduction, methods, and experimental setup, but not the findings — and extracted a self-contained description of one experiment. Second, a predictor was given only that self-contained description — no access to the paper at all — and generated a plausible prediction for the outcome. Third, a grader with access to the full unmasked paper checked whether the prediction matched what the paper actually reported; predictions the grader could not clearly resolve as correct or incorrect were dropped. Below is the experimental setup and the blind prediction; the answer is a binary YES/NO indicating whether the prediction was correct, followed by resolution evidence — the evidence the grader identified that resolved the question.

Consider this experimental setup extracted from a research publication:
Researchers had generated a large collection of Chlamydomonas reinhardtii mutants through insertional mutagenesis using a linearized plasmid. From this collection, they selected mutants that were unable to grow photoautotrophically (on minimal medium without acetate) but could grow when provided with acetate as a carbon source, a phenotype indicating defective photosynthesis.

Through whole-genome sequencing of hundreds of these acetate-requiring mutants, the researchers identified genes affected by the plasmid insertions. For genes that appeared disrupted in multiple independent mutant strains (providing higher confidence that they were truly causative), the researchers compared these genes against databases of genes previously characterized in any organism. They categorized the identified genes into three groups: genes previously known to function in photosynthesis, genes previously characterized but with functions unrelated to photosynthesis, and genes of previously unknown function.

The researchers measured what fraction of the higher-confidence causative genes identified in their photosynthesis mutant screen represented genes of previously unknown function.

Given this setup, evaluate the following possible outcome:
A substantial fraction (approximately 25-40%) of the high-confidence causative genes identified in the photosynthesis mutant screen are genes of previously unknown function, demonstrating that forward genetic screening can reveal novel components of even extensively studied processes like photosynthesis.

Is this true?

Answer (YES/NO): NO